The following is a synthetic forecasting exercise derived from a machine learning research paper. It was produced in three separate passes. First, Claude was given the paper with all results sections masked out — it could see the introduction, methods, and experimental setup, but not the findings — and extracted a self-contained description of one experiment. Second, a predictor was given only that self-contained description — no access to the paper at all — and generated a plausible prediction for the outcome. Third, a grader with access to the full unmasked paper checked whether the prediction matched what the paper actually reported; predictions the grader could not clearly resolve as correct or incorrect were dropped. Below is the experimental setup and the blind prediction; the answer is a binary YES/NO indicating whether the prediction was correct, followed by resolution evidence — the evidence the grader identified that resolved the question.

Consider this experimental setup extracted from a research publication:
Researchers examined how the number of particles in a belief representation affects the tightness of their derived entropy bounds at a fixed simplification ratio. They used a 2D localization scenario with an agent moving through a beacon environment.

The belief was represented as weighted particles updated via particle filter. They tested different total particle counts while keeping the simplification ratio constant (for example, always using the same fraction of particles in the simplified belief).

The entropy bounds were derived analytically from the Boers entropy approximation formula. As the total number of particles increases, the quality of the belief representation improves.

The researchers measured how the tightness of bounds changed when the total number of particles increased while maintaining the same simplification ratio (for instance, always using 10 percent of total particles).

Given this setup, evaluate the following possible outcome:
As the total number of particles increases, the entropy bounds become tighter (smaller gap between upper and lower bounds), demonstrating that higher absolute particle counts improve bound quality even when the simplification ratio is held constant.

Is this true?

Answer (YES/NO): YES